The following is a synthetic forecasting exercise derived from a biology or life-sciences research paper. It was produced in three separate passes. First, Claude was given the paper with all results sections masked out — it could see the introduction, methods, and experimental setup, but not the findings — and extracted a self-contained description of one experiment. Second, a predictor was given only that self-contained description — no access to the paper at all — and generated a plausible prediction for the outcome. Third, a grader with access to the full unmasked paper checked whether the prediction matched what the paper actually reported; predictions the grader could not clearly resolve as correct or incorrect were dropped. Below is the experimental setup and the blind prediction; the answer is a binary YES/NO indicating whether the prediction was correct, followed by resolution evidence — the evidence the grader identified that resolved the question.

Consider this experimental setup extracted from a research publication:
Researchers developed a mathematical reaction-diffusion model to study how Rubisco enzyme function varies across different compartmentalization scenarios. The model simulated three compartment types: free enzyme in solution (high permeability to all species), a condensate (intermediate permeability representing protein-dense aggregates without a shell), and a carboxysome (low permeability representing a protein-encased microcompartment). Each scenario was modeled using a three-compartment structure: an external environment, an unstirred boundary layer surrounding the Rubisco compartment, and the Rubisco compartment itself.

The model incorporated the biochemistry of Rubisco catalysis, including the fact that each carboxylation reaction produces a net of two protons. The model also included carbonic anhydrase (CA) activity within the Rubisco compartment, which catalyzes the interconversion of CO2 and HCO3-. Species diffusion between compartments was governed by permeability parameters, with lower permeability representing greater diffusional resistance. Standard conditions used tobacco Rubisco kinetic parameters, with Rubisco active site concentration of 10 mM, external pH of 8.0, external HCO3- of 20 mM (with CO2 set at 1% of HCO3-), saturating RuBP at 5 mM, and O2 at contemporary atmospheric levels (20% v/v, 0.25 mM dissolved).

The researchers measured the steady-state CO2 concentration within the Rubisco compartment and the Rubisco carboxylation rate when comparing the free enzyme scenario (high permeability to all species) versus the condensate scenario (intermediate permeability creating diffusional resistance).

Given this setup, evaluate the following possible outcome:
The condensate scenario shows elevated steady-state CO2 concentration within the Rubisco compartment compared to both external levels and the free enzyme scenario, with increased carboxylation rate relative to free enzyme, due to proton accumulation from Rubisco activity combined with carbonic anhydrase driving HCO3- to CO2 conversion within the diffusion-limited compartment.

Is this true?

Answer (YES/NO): YES